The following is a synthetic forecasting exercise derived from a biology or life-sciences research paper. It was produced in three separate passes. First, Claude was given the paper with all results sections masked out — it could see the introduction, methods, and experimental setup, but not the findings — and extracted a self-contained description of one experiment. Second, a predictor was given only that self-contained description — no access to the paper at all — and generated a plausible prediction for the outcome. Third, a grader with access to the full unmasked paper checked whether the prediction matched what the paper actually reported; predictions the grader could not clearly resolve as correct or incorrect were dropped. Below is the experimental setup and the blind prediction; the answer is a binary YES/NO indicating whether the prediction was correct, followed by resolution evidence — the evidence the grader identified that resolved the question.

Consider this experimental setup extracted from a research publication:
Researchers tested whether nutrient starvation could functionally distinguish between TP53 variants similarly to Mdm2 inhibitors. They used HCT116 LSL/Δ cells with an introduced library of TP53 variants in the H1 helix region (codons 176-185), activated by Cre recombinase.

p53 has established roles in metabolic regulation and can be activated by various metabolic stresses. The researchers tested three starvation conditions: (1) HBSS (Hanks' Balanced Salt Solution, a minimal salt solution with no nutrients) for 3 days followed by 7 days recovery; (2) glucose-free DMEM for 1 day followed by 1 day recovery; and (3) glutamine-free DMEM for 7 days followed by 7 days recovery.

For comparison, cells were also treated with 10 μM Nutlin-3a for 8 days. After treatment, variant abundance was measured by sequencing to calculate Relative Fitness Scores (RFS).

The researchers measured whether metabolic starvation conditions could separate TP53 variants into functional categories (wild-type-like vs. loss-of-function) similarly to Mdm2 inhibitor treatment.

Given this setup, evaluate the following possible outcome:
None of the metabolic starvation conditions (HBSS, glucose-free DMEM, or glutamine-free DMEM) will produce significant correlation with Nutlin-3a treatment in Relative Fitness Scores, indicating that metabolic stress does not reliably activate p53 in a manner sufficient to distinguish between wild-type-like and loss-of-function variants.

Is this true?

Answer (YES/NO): NO